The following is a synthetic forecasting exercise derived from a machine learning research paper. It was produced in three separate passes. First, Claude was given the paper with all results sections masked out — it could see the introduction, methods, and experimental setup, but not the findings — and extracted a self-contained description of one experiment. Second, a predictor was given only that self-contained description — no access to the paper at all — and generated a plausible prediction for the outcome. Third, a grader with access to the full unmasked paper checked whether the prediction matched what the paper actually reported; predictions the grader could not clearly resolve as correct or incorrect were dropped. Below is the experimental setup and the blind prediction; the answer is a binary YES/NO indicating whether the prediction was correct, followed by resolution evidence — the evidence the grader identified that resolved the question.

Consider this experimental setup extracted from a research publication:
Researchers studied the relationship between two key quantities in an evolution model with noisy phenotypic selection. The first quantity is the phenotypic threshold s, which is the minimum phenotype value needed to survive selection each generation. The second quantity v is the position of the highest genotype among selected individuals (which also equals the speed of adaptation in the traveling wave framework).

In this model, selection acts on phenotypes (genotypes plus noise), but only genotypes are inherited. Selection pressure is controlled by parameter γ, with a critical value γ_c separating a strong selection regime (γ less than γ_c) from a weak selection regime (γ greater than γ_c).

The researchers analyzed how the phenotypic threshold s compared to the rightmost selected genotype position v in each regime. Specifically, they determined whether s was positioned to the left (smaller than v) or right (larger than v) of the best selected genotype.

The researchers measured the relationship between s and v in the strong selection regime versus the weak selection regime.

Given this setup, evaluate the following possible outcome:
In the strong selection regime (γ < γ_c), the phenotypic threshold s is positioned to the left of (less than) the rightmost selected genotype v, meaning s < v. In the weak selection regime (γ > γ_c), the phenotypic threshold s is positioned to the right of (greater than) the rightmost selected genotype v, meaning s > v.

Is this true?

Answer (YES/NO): NO